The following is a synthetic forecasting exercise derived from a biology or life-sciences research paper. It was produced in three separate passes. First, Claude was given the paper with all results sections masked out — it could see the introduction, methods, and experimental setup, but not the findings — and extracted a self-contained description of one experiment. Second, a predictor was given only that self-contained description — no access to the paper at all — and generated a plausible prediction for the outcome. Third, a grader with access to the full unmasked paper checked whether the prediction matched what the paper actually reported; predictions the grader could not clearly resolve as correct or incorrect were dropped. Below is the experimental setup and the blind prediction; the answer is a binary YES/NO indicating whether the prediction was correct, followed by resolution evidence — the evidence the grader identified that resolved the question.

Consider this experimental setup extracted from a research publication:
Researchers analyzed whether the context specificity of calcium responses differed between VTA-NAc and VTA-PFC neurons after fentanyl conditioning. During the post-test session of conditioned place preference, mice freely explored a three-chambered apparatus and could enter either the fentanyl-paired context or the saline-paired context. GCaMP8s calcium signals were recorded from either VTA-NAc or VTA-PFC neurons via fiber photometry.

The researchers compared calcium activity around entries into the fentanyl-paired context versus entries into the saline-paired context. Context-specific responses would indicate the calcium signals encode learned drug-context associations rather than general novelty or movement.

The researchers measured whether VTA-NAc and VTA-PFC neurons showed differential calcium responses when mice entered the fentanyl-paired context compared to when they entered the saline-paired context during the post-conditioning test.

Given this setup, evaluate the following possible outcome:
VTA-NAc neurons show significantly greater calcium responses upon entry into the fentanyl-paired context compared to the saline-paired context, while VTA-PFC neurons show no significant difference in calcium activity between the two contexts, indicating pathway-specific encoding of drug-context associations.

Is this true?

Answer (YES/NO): YES